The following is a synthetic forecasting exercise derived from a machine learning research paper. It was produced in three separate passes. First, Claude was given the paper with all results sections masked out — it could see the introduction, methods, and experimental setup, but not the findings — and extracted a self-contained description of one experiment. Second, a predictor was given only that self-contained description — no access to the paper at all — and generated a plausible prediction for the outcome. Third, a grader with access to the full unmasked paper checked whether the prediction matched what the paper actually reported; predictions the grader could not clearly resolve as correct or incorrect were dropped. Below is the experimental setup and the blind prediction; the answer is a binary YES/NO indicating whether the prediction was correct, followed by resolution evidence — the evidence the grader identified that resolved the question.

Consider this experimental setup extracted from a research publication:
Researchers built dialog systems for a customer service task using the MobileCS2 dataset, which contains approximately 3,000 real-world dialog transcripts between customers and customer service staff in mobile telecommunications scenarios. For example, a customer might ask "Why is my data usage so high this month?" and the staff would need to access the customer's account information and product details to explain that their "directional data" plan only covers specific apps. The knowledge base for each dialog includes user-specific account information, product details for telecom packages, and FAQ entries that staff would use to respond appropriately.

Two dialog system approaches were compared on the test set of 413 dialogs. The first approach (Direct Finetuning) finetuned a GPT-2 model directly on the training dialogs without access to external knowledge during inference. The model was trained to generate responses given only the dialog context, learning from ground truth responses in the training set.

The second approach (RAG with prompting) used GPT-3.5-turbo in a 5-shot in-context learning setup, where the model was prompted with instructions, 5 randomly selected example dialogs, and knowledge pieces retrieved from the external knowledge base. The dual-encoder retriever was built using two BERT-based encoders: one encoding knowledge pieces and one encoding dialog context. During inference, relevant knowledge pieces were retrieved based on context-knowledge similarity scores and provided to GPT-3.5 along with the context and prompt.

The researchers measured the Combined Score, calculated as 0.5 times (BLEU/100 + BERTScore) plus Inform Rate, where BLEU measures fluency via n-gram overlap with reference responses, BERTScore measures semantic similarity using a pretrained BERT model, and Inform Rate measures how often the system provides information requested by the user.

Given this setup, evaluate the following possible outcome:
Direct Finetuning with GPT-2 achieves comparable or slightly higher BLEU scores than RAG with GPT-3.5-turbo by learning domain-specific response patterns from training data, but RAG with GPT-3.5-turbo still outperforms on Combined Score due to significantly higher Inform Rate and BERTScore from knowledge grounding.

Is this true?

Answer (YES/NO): NO